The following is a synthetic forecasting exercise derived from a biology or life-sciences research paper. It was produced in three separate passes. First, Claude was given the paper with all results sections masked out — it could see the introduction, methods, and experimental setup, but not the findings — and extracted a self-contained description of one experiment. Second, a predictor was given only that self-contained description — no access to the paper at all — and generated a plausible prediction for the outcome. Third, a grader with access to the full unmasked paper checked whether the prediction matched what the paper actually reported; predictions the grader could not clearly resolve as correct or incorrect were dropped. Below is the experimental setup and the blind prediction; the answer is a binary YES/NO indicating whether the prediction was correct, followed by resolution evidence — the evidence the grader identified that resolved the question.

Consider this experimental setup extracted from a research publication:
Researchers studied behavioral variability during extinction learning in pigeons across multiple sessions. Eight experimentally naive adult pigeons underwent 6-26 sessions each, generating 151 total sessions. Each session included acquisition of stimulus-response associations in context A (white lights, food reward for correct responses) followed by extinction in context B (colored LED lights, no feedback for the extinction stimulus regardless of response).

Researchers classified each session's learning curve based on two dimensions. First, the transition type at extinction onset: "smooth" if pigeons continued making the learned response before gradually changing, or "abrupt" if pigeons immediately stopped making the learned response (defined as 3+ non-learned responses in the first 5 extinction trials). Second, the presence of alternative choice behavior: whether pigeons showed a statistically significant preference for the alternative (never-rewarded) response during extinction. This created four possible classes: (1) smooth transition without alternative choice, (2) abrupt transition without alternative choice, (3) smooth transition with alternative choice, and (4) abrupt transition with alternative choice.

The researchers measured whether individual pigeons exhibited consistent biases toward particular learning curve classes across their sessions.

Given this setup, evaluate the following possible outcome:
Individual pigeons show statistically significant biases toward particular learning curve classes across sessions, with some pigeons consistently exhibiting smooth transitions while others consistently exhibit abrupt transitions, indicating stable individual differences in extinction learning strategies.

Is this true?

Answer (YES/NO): NO